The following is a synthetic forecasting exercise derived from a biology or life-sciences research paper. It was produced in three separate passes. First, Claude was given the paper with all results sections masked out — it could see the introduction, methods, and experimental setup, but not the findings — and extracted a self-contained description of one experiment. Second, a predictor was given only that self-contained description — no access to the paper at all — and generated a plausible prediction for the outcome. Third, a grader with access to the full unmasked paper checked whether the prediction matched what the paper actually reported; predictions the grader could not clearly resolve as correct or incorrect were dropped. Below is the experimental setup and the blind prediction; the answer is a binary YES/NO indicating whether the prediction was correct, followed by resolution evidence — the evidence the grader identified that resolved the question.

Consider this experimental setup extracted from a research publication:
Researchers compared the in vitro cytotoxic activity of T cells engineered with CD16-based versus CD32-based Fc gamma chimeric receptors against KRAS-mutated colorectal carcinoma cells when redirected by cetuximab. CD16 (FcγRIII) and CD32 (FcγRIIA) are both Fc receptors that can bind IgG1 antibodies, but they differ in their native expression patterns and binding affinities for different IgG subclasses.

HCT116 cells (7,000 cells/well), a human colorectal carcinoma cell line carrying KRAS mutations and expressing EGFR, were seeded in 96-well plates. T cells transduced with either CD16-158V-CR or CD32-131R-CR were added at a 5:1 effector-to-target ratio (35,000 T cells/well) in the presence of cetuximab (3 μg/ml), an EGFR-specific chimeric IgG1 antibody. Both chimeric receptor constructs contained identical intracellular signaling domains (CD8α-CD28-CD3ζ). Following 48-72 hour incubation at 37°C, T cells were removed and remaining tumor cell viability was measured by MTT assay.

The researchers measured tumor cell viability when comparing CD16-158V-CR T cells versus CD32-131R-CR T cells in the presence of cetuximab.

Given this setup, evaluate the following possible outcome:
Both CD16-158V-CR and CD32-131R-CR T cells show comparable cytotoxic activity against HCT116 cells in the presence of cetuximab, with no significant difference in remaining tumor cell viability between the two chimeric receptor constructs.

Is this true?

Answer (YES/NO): NO